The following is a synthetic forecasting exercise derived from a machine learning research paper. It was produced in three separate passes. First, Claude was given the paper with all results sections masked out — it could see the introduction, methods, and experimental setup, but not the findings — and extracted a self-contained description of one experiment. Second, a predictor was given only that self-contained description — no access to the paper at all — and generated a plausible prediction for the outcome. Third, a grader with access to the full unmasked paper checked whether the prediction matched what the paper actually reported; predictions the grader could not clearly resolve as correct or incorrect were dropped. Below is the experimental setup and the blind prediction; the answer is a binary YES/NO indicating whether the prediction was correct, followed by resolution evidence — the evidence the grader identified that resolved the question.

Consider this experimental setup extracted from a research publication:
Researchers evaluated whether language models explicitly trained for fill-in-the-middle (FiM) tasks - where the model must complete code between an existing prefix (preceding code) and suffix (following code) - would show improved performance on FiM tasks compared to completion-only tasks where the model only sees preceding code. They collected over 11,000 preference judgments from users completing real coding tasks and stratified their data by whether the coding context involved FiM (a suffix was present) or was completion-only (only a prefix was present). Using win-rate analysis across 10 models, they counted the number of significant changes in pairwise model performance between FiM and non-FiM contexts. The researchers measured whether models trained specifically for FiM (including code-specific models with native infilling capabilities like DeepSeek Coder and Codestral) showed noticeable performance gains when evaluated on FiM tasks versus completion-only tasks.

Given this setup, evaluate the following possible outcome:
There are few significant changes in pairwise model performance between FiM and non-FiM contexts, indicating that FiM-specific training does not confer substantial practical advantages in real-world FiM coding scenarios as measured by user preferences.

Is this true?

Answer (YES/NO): YES